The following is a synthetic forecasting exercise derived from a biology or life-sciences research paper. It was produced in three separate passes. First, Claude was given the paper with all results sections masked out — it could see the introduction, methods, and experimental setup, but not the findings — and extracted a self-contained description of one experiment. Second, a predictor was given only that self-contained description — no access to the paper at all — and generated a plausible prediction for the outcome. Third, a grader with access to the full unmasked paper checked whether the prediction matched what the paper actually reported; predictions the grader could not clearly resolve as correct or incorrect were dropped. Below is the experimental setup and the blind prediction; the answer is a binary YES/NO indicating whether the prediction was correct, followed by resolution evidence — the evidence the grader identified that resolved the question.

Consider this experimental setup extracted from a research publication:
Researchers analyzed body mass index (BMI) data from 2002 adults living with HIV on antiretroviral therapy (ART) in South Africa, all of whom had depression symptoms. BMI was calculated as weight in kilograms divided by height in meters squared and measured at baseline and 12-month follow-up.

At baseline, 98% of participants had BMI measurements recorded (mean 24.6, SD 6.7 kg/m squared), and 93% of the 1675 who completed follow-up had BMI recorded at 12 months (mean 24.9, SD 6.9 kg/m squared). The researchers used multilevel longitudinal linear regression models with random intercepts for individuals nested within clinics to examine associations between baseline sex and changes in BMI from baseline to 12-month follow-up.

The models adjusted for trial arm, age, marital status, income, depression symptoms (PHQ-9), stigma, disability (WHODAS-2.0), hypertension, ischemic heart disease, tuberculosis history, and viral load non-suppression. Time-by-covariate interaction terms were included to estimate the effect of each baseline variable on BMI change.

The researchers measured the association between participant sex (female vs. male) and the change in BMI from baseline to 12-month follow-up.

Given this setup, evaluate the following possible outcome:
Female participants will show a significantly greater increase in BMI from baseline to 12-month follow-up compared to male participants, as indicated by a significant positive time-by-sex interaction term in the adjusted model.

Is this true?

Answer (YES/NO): YES